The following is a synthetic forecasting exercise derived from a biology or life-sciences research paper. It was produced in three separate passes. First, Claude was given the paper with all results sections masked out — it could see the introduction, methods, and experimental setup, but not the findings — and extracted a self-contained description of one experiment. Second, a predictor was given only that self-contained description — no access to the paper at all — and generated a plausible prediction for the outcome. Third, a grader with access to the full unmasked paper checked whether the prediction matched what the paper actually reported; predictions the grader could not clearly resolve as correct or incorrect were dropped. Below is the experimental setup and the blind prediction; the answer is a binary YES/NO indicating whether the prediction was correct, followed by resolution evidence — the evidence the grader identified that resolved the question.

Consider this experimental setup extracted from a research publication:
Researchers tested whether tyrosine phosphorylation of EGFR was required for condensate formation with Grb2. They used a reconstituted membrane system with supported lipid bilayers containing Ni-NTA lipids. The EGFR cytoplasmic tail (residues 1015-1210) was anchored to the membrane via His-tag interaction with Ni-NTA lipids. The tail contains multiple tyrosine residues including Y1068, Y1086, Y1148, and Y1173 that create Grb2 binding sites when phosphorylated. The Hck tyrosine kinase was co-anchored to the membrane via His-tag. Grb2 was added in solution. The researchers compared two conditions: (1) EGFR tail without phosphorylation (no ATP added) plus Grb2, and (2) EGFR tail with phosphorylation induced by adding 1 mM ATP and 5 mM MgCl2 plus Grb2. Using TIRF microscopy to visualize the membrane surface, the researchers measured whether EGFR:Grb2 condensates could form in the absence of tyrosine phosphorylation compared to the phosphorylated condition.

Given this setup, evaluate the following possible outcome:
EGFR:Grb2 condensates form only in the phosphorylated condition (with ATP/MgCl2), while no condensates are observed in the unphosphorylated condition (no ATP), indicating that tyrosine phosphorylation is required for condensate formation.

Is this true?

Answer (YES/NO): YES